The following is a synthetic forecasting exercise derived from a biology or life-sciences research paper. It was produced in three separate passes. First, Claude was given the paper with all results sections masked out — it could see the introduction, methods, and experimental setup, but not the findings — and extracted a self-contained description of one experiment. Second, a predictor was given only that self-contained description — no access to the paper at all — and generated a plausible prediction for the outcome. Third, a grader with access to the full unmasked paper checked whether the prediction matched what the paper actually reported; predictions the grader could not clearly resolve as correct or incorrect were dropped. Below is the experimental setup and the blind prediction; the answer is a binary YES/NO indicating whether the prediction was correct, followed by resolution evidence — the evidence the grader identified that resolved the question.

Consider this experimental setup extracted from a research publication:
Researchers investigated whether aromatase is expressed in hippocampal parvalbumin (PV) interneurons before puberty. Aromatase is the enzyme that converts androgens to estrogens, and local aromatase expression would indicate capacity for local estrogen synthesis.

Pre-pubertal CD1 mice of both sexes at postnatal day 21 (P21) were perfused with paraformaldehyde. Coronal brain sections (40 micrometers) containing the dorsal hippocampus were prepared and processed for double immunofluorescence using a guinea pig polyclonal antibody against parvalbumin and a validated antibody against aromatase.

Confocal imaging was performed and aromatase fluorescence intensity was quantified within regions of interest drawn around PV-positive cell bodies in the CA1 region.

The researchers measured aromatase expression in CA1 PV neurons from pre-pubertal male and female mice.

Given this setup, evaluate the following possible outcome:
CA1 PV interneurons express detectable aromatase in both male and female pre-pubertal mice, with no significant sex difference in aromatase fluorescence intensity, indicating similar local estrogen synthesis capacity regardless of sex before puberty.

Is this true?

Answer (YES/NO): YES